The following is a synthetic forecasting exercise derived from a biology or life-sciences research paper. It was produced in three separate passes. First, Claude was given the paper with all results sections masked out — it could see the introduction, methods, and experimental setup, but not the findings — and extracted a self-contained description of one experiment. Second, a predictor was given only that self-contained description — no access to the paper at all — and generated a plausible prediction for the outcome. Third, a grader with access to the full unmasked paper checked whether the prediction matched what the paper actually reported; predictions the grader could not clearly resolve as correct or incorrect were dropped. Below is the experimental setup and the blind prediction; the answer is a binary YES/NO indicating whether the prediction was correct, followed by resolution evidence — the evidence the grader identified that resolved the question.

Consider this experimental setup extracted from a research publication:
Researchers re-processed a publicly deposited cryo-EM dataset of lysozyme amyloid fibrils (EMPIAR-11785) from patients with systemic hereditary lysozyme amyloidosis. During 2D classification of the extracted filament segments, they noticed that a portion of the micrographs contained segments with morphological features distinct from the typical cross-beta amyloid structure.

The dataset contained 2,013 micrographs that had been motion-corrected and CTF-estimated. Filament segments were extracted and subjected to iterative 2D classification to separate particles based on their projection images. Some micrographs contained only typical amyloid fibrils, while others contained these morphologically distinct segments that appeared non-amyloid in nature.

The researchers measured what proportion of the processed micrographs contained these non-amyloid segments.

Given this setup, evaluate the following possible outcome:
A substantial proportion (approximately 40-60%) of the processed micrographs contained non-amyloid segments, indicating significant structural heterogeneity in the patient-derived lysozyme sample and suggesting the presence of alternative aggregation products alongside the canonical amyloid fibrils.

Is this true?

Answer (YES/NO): NO